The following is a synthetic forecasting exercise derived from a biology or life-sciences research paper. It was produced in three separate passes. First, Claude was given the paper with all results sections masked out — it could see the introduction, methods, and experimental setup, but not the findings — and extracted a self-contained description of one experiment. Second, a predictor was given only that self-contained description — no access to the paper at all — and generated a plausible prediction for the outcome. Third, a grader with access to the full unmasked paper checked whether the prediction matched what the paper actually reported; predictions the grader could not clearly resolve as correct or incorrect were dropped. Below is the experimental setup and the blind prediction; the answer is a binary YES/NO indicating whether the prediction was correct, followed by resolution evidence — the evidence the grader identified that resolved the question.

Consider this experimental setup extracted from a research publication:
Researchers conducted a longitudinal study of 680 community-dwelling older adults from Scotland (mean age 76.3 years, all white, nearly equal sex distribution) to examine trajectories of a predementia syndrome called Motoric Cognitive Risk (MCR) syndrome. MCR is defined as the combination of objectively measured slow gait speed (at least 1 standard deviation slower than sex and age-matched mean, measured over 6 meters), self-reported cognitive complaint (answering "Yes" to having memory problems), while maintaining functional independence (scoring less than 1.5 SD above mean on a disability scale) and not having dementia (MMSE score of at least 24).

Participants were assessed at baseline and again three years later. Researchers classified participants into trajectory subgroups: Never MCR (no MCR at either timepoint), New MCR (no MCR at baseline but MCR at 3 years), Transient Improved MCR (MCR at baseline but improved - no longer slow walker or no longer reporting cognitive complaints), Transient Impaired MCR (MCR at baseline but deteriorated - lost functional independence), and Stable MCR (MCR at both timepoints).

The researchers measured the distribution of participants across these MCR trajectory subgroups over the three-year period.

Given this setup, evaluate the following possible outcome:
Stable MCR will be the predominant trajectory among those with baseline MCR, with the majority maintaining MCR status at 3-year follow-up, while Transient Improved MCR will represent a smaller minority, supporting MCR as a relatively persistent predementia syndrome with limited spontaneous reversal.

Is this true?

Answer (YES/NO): NO